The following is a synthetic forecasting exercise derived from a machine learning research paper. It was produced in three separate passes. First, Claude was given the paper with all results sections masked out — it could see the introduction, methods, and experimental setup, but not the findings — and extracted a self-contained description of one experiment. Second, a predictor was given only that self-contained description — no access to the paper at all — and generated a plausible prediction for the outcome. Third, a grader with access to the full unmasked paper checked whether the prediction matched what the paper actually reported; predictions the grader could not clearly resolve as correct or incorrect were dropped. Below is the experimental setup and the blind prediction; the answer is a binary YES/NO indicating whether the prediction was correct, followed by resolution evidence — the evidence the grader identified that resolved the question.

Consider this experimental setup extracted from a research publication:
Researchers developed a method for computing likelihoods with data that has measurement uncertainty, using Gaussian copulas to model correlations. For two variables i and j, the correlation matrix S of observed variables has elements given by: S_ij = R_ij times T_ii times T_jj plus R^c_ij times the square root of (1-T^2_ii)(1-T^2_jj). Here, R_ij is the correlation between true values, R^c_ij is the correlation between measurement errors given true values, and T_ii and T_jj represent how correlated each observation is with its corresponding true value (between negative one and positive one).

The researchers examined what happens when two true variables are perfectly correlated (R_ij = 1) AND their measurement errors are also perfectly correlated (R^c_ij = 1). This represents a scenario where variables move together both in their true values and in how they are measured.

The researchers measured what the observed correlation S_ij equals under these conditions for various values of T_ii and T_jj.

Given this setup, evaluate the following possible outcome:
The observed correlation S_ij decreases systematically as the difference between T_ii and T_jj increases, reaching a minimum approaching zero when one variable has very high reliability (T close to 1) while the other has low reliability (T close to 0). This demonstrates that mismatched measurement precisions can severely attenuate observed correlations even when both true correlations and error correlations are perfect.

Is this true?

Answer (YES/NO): NO